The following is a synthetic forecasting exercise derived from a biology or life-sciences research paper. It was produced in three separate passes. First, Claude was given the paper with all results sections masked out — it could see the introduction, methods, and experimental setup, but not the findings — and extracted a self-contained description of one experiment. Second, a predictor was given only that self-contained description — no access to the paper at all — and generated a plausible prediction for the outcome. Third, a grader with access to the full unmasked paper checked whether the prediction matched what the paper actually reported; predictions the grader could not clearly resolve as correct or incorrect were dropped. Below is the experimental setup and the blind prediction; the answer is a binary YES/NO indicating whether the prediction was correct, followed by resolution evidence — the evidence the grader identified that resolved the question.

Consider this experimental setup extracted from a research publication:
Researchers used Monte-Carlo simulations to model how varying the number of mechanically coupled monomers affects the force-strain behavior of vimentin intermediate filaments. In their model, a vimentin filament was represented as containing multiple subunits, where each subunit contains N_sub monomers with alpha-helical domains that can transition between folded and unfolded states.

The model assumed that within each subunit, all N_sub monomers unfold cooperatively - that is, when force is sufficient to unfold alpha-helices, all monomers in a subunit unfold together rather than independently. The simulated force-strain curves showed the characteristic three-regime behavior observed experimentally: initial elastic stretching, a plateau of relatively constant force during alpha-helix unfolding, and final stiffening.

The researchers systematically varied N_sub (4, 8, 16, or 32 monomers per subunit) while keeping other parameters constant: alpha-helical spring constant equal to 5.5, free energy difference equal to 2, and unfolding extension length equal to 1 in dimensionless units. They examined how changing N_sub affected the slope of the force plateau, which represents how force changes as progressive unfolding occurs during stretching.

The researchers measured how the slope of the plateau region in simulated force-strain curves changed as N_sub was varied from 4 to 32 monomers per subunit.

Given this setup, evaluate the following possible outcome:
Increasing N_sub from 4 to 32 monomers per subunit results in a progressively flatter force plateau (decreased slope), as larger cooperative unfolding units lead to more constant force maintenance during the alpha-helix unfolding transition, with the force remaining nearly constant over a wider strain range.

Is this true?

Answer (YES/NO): YES